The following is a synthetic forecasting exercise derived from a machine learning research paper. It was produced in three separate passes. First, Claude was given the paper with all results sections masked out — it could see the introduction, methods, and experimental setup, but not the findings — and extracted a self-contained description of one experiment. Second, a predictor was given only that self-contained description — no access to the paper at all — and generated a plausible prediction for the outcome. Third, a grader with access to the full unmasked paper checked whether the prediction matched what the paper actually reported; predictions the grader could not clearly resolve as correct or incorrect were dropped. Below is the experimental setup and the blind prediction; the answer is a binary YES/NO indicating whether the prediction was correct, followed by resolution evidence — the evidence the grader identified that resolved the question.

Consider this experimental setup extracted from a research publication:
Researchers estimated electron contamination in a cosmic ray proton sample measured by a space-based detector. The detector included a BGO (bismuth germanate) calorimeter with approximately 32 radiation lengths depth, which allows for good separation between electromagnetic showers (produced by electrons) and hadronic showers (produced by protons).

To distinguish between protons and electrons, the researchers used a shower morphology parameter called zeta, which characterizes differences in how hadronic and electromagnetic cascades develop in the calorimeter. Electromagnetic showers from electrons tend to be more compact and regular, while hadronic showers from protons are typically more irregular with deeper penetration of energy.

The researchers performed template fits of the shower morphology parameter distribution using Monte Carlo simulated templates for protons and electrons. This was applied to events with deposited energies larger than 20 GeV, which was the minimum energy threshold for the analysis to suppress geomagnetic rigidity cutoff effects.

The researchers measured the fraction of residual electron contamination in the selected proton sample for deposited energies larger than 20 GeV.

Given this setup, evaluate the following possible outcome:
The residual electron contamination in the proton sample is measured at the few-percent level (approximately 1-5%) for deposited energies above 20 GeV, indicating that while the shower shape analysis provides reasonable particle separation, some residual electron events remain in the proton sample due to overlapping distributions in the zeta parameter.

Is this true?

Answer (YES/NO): NO